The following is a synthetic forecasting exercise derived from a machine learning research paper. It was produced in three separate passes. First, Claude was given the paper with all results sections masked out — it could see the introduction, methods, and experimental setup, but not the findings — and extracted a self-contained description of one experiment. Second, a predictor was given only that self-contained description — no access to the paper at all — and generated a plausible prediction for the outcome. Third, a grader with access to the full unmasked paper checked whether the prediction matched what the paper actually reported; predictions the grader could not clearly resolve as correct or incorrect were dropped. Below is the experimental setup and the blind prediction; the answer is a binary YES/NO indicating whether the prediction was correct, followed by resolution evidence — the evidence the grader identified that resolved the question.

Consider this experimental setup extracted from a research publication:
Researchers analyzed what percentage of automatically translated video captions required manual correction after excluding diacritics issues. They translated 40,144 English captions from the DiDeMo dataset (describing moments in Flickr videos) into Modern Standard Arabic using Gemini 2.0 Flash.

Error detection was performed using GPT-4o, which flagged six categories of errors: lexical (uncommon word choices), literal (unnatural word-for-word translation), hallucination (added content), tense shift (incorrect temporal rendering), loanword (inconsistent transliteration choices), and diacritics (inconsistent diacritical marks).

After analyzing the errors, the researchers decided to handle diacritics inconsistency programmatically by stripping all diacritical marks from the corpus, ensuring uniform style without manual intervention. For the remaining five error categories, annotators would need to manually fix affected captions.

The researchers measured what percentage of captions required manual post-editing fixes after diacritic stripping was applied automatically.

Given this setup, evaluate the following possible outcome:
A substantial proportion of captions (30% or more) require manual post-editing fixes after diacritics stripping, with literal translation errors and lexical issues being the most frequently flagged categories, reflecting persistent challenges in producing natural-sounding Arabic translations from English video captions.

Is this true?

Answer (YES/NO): NO